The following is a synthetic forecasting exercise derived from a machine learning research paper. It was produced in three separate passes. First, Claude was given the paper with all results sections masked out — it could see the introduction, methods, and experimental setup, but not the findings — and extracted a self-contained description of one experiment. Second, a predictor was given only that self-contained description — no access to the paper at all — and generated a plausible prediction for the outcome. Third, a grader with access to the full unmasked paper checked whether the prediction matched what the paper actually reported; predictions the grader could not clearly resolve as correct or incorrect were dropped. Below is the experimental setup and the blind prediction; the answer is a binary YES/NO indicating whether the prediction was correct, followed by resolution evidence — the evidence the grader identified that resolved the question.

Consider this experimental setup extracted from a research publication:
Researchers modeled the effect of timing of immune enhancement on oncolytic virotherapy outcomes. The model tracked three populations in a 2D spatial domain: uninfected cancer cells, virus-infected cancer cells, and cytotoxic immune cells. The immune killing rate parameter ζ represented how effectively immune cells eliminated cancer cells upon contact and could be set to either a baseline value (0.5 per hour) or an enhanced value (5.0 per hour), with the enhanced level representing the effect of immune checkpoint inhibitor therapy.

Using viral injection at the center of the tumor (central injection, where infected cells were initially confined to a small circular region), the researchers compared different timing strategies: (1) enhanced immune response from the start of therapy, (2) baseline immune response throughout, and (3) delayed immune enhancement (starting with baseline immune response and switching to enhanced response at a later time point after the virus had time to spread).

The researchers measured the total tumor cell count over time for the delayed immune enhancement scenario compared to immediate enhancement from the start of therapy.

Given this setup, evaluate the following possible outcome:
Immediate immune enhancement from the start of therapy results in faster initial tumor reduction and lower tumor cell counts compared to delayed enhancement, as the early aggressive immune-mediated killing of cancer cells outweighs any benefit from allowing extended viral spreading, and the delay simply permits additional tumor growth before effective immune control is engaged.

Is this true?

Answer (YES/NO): NO